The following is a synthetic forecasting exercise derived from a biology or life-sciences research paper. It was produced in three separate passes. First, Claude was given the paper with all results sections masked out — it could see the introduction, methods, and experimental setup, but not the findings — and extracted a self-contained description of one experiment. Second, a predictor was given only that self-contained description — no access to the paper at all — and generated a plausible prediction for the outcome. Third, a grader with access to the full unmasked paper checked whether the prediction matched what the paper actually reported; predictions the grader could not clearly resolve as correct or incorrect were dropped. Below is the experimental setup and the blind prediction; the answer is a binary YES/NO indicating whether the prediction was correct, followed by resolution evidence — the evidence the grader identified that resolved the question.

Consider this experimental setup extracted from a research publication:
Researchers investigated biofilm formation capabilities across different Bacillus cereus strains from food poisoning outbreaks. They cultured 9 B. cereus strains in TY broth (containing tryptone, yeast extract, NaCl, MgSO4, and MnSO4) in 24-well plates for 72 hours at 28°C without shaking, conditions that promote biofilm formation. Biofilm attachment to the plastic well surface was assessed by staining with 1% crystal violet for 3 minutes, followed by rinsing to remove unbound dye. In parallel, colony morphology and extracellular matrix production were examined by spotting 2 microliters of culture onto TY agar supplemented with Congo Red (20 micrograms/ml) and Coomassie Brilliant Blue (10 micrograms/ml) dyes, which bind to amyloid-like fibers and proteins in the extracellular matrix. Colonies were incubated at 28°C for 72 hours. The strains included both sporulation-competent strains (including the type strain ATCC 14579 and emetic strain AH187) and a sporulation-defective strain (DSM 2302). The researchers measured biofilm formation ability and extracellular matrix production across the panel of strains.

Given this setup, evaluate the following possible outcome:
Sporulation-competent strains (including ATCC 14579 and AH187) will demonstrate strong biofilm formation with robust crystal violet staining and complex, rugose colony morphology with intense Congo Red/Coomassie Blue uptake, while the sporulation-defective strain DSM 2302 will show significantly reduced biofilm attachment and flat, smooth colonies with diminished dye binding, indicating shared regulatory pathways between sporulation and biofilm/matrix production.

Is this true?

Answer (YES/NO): NO